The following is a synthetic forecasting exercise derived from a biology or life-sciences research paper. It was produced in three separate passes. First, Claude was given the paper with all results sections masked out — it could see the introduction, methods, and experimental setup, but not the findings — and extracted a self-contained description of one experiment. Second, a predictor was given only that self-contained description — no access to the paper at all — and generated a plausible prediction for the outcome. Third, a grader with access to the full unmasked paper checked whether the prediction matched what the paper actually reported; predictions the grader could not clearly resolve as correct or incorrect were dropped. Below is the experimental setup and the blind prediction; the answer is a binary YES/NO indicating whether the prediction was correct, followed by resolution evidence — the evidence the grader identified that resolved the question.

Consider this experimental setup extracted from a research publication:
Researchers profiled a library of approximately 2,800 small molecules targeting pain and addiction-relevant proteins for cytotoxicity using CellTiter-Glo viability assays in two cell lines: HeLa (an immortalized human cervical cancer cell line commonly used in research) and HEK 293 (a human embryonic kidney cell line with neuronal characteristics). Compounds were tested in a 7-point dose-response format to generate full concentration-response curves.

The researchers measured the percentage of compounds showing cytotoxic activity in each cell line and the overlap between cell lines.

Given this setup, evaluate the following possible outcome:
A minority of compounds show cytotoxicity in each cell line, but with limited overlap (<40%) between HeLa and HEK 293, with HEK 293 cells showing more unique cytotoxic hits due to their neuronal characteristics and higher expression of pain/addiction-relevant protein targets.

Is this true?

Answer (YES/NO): YES